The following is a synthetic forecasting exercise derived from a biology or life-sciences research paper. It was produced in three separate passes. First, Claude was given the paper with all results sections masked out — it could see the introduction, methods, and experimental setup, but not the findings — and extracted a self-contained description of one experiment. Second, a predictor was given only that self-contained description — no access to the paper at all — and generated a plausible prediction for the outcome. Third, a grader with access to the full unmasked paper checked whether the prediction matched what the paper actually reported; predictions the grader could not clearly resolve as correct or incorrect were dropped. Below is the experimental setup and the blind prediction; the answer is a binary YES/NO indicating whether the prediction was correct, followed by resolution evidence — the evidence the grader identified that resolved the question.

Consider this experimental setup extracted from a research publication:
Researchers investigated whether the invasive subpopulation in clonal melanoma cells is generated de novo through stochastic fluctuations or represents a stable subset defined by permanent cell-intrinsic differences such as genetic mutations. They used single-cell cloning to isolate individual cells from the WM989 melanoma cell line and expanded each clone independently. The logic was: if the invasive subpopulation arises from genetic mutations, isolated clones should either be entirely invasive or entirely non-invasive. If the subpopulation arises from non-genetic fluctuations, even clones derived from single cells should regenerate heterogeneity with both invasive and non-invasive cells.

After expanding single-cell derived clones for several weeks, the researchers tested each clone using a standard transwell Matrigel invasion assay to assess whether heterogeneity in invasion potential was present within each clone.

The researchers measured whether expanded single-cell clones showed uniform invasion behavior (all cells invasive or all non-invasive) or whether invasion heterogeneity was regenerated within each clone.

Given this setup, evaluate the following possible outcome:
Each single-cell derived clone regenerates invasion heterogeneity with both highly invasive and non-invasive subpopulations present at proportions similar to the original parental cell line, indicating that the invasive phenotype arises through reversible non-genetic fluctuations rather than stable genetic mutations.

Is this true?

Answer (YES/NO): YES